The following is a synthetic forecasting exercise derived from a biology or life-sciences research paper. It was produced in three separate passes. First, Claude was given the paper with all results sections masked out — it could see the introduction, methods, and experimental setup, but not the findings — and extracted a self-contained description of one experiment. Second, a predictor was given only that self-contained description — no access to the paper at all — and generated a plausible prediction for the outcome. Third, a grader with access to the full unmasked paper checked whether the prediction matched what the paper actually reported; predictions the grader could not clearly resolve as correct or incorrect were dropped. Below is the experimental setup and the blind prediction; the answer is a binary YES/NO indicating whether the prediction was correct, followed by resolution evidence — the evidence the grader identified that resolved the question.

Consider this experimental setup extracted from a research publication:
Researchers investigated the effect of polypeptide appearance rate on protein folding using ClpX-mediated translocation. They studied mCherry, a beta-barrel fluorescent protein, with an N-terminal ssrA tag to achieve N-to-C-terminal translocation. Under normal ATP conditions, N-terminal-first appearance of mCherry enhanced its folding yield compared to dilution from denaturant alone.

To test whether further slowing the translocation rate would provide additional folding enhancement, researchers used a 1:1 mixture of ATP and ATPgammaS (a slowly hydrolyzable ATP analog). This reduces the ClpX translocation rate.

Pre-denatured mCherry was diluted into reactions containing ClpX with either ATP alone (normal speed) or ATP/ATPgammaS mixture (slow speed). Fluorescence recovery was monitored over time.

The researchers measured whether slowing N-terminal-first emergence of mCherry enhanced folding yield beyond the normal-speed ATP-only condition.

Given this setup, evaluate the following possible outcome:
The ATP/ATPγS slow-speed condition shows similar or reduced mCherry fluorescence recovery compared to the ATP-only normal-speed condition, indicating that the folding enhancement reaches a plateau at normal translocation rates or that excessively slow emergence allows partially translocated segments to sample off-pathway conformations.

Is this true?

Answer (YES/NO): YES